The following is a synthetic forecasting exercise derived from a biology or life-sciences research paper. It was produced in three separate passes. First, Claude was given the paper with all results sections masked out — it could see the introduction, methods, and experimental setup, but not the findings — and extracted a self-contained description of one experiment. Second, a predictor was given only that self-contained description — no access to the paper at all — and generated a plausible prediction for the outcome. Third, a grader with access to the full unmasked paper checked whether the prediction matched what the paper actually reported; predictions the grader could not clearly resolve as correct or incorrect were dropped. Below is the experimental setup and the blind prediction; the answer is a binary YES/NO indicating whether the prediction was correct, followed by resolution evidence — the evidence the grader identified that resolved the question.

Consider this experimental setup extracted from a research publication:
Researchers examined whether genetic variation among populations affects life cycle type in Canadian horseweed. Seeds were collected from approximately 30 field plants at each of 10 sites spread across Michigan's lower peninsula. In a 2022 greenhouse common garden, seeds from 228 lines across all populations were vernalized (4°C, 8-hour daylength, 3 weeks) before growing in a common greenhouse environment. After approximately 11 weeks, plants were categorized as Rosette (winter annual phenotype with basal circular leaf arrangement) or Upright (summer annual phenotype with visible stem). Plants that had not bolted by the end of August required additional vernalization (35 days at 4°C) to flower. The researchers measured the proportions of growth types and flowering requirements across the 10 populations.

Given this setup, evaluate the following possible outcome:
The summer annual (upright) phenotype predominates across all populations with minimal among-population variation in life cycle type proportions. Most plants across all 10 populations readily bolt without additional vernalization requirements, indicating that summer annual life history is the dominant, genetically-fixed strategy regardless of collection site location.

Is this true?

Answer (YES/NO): NO